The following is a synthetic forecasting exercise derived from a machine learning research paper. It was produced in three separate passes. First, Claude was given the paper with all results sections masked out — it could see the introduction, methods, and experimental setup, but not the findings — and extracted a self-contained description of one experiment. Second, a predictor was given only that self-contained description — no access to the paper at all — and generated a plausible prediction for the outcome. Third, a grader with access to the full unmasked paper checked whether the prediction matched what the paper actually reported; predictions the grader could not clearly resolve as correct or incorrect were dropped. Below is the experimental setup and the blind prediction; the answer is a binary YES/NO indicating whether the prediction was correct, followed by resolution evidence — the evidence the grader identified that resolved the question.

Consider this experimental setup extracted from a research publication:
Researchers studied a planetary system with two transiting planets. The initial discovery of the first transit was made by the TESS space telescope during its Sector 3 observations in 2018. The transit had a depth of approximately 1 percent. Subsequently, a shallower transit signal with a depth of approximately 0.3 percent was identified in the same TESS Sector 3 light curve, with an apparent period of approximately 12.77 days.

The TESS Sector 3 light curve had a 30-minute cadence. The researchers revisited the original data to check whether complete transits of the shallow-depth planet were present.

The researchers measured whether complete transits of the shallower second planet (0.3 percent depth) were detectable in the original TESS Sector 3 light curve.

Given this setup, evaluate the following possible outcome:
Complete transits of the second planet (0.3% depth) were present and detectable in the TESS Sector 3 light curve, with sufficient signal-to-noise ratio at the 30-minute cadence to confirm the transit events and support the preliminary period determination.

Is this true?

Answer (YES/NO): NO